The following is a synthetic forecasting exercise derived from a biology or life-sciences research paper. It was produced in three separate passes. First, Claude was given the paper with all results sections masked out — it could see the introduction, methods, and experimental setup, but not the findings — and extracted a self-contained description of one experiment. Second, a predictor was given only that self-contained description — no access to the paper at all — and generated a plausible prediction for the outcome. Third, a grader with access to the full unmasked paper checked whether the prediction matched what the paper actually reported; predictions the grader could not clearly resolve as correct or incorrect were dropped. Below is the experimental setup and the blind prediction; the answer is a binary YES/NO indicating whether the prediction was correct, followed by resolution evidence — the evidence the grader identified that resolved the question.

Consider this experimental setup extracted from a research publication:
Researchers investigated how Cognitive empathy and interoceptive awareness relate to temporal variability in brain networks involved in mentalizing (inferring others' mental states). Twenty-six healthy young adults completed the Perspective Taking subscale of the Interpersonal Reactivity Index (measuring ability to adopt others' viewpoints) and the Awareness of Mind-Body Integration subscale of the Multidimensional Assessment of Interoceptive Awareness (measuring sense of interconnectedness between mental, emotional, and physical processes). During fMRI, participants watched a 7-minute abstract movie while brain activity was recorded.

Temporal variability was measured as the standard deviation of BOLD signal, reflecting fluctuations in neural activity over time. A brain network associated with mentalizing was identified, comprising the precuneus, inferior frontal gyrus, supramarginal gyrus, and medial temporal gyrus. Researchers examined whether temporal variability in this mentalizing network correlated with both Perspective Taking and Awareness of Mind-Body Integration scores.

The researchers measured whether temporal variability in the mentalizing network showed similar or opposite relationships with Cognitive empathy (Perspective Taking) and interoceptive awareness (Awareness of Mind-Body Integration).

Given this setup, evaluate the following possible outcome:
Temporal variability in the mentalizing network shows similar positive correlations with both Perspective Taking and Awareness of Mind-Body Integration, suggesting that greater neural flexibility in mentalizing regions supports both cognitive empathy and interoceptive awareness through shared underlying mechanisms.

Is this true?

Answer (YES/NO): YES